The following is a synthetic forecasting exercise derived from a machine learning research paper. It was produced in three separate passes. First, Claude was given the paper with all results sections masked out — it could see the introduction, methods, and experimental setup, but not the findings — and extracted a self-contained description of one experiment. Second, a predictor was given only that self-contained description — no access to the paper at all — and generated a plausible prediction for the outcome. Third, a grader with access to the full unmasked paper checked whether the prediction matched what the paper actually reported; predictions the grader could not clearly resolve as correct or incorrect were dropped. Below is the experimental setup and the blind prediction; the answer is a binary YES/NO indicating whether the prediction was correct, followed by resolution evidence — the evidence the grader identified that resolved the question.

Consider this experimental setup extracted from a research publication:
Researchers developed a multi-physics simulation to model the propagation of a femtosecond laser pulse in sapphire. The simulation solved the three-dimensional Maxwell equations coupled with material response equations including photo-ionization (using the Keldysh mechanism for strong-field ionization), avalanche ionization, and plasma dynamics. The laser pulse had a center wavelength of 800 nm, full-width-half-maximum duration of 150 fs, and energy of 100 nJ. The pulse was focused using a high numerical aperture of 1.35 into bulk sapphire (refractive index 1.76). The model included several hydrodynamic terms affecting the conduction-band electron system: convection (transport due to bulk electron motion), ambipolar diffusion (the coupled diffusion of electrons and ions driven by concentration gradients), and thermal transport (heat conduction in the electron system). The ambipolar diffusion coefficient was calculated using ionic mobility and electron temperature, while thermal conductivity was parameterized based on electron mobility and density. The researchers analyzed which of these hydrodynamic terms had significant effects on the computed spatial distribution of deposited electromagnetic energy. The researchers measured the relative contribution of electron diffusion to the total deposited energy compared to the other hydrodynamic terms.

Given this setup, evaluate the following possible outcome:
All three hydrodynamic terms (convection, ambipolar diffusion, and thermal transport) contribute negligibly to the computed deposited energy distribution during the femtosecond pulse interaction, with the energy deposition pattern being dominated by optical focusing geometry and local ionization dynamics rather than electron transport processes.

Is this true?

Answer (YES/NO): NO